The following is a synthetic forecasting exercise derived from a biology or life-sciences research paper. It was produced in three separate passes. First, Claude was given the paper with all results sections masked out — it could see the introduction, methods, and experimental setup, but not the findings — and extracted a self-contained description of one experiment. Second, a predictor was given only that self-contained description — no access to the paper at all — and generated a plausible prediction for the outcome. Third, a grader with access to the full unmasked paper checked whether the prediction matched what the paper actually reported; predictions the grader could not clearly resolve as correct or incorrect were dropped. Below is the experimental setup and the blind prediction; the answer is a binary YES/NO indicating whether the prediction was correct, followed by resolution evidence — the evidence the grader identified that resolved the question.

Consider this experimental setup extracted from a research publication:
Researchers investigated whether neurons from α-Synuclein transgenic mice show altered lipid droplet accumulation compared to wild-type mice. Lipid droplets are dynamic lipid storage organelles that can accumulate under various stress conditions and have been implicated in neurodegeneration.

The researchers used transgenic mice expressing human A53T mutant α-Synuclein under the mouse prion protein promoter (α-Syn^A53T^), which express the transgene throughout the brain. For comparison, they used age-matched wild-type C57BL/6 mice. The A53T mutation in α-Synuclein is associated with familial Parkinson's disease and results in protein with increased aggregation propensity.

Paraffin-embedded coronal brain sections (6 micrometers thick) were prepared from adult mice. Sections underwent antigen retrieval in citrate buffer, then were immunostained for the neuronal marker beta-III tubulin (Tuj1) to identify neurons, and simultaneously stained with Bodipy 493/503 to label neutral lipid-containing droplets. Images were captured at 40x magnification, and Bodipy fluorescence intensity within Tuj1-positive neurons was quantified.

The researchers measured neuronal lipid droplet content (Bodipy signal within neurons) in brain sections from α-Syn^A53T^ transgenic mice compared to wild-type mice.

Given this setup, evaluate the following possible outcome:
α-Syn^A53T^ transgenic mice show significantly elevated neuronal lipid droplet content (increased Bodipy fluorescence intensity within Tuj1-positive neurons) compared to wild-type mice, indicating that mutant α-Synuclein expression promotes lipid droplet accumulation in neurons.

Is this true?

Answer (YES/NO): YES